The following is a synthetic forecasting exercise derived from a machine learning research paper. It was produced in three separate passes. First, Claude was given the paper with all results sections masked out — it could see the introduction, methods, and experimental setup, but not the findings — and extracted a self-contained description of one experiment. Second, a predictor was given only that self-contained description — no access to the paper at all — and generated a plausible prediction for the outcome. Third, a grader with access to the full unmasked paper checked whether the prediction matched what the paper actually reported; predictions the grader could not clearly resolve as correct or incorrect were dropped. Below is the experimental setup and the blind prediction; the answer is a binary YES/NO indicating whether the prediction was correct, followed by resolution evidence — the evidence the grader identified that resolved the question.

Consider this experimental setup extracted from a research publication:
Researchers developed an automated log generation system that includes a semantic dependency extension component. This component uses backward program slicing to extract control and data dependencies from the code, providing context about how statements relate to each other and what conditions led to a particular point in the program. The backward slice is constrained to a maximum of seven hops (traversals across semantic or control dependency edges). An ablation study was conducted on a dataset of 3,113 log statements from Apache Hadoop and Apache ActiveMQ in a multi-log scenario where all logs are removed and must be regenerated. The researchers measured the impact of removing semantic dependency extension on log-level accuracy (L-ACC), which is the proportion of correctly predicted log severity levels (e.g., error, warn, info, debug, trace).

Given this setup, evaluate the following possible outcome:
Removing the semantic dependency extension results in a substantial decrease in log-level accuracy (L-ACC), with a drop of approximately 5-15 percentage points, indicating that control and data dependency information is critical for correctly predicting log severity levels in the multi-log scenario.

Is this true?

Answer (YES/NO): YES